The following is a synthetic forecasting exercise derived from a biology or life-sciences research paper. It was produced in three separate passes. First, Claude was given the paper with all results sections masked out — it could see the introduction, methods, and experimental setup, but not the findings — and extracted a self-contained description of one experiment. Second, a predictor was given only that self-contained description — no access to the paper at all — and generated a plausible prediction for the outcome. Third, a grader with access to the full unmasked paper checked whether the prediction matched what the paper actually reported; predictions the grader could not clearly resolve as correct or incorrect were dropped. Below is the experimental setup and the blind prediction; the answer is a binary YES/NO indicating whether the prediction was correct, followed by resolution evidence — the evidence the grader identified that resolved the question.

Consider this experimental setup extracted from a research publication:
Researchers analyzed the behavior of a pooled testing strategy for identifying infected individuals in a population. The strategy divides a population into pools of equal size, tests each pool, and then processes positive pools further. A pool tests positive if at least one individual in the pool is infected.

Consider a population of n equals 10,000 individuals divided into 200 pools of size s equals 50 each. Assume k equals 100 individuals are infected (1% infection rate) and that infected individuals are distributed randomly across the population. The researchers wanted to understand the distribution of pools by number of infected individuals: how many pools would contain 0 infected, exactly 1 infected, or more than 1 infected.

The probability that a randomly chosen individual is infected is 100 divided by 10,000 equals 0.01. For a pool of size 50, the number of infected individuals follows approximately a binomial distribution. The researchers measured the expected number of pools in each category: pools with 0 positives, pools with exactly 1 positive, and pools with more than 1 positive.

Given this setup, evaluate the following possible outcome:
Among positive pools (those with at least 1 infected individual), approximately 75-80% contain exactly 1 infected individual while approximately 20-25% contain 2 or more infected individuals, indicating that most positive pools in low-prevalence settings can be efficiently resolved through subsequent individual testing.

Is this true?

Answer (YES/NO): YES